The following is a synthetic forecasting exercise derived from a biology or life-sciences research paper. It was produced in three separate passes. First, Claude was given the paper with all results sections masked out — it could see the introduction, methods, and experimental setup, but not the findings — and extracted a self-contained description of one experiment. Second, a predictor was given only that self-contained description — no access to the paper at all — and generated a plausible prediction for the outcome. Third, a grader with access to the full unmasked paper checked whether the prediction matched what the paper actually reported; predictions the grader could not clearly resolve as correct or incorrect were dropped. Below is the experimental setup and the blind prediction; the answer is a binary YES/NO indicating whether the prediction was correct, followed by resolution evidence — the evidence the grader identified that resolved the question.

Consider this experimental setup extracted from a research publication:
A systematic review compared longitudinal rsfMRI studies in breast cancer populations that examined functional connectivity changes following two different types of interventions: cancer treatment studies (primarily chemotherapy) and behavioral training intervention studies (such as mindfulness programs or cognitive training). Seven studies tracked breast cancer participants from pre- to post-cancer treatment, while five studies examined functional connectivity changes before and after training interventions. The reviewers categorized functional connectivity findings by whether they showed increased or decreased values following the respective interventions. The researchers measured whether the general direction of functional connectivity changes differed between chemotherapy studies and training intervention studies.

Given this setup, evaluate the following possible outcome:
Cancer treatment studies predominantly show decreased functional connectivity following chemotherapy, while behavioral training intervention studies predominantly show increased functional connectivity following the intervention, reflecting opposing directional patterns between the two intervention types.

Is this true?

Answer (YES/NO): YES